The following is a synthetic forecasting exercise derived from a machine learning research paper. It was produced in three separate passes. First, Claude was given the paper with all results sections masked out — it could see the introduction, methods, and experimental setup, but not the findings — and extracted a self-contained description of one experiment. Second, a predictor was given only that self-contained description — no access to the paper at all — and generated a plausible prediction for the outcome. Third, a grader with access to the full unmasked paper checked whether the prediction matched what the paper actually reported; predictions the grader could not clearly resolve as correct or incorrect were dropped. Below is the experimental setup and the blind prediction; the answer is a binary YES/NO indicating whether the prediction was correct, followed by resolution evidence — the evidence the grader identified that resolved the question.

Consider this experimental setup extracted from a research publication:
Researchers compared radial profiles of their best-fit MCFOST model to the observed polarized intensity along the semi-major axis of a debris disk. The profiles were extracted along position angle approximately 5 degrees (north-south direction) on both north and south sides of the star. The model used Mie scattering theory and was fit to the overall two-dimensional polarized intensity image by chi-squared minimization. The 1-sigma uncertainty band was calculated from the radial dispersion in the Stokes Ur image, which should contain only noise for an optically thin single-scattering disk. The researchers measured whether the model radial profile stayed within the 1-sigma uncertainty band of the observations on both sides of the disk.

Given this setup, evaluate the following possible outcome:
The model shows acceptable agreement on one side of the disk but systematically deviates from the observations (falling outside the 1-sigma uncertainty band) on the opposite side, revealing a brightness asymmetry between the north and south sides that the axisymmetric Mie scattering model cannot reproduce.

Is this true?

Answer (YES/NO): NO